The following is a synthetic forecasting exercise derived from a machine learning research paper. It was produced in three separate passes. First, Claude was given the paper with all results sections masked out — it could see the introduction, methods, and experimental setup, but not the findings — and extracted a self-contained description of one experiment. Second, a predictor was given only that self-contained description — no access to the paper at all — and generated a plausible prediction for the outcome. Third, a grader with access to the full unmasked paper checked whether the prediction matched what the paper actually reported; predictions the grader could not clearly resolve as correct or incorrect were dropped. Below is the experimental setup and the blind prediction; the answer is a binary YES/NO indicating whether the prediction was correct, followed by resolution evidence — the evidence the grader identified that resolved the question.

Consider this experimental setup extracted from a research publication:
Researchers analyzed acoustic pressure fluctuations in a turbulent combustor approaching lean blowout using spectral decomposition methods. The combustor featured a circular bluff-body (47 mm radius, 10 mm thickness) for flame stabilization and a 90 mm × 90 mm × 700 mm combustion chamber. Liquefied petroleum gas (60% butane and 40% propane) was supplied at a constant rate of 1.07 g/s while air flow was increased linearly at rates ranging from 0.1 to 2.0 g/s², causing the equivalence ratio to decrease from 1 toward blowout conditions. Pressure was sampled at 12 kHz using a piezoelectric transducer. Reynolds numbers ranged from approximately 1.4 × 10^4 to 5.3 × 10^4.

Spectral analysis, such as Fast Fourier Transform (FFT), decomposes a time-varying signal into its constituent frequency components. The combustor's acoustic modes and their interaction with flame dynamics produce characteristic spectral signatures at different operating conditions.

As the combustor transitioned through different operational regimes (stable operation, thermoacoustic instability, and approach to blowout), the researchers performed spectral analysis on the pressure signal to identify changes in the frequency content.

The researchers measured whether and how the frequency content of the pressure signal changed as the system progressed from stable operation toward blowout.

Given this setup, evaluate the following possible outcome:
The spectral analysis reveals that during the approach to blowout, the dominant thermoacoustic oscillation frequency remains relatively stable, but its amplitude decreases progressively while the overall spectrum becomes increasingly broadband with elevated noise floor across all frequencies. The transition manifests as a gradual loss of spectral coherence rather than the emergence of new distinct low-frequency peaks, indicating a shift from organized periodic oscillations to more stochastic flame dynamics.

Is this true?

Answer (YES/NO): NO